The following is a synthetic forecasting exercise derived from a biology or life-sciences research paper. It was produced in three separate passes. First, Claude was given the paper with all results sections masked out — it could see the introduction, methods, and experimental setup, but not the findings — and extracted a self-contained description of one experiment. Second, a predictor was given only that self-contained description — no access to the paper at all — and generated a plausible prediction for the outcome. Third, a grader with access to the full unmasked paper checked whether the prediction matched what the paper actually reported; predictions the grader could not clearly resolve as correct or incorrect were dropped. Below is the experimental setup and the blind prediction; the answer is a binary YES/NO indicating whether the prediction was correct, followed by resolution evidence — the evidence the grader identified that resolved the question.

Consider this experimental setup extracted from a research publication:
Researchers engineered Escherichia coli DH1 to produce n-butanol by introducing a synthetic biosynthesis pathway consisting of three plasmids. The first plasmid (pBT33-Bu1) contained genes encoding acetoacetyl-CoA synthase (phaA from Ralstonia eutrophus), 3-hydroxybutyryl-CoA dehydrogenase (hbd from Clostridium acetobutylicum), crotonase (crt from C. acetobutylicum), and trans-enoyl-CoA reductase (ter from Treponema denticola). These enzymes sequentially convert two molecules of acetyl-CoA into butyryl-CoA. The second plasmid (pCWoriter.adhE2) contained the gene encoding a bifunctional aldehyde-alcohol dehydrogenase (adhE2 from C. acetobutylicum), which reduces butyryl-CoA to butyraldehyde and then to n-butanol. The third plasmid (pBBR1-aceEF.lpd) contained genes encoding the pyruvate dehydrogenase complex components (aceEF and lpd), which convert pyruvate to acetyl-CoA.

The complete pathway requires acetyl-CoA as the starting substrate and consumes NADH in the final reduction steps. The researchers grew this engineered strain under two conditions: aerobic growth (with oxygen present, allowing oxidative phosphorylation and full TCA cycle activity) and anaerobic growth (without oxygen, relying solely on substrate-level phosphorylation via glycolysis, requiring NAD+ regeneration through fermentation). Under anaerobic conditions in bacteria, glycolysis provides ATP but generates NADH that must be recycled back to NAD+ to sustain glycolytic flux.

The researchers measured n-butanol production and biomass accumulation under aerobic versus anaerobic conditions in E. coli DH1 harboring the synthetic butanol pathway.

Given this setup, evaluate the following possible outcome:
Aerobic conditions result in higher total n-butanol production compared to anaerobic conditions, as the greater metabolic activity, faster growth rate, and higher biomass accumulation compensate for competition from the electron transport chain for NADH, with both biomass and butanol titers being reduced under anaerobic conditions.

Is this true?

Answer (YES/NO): YES